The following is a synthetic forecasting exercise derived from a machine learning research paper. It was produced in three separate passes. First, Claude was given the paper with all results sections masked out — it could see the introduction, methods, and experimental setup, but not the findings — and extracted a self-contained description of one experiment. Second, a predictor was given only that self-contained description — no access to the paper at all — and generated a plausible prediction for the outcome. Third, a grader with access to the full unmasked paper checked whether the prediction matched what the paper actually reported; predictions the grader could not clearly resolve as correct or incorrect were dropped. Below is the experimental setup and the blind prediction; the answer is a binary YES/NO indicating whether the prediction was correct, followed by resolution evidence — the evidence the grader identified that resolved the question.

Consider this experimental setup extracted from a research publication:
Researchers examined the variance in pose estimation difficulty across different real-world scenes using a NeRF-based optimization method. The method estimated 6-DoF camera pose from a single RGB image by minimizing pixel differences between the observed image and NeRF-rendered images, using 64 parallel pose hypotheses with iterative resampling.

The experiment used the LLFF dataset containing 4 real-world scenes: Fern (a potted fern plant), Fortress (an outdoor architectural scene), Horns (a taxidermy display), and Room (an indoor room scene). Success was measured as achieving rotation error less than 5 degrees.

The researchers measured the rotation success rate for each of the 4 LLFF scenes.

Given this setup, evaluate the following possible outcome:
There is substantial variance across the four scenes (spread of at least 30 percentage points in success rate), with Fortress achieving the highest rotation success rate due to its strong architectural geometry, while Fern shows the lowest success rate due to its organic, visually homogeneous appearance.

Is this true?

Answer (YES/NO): NO